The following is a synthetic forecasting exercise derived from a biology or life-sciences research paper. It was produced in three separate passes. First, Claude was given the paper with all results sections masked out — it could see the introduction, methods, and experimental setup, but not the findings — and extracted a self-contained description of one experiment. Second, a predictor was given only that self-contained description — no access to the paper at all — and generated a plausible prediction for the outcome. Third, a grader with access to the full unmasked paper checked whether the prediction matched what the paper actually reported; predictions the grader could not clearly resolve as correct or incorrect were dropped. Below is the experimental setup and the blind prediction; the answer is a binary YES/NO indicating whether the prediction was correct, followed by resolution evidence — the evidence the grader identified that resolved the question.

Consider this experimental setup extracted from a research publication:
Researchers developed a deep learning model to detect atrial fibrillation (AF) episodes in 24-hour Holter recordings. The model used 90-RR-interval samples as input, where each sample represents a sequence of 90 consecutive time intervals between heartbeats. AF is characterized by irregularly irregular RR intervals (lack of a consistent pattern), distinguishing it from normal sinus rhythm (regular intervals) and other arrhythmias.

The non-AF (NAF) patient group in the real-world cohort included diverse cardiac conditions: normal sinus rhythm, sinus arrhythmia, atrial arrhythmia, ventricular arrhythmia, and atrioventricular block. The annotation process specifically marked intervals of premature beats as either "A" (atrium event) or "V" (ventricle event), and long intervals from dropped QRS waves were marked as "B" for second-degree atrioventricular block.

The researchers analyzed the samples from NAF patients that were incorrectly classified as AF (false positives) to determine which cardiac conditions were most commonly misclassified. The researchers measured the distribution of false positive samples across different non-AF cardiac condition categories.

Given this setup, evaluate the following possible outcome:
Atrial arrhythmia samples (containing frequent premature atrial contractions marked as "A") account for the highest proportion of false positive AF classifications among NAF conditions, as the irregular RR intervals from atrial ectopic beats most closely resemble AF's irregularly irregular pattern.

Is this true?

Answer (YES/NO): NO